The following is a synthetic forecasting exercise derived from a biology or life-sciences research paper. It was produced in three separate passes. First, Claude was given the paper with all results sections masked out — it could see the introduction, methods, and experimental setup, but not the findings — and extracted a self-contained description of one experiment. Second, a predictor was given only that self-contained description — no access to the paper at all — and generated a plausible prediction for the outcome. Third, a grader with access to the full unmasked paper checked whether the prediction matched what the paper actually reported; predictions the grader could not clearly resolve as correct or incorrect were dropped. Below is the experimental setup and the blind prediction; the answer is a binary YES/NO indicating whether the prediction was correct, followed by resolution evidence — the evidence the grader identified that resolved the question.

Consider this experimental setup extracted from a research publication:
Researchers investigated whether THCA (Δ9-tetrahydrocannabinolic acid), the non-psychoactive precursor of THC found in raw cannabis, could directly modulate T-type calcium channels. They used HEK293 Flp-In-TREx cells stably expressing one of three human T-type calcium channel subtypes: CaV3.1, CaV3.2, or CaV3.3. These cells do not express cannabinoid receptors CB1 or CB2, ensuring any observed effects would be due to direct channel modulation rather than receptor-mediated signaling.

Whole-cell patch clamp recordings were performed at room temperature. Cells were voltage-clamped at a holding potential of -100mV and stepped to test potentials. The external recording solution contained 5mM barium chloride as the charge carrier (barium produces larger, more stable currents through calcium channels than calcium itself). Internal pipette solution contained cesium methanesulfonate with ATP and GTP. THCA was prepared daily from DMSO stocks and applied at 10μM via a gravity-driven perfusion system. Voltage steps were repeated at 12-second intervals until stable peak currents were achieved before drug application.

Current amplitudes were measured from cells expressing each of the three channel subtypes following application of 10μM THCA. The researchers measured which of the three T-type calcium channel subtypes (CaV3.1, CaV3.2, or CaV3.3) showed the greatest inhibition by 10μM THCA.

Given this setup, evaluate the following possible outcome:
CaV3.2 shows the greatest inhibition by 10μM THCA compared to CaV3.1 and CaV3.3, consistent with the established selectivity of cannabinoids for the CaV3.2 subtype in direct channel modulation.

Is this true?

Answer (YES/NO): NO